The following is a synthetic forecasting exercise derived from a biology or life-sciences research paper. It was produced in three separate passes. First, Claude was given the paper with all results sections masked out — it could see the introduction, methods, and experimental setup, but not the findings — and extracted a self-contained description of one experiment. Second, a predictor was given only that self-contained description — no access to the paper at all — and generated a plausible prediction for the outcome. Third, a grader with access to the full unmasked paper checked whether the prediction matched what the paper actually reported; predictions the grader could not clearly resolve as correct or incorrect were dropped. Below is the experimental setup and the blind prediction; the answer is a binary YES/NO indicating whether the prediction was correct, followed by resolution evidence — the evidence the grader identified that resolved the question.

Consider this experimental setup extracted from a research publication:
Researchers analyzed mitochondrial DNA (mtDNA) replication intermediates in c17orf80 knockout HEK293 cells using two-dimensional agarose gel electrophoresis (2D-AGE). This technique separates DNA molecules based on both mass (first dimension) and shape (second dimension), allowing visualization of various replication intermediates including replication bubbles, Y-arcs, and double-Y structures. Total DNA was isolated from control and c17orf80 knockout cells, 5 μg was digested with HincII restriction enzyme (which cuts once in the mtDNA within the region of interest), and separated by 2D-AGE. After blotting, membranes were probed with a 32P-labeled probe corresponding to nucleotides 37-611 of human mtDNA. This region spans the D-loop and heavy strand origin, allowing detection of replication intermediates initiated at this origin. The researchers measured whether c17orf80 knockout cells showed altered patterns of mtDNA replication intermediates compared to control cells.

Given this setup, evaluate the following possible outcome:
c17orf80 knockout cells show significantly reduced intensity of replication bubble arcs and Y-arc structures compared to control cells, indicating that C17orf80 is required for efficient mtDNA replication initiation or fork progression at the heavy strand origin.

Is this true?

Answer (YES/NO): NO